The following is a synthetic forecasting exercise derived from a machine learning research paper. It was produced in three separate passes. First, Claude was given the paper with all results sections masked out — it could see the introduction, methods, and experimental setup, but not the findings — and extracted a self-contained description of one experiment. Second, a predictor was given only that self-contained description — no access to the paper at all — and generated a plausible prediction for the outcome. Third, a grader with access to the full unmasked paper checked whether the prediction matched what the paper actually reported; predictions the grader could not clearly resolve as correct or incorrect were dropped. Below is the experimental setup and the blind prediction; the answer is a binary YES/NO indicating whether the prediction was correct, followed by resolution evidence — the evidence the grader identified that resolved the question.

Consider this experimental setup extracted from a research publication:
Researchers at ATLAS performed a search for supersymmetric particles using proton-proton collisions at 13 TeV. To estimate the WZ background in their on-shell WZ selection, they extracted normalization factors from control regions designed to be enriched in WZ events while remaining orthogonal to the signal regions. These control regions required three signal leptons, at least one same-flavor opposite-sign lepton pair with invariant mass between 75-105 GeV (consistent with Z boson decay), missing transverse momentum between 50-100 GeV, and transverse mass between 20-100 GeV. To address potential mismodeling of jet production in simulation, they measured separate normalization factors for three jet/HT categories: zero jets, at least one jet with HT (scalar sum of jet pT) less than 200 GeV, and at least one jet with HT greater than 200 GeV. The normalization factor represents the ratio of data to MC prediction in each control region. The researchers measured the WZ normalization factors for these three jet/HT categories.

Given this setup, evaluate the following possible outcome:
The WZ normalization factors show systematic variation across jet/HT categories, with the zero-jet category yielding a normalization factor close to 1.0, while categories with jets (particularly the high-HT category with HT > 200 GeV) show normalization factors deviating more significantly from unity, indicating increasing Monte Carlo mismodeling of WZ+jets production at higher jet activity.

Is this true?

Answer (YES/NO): YES